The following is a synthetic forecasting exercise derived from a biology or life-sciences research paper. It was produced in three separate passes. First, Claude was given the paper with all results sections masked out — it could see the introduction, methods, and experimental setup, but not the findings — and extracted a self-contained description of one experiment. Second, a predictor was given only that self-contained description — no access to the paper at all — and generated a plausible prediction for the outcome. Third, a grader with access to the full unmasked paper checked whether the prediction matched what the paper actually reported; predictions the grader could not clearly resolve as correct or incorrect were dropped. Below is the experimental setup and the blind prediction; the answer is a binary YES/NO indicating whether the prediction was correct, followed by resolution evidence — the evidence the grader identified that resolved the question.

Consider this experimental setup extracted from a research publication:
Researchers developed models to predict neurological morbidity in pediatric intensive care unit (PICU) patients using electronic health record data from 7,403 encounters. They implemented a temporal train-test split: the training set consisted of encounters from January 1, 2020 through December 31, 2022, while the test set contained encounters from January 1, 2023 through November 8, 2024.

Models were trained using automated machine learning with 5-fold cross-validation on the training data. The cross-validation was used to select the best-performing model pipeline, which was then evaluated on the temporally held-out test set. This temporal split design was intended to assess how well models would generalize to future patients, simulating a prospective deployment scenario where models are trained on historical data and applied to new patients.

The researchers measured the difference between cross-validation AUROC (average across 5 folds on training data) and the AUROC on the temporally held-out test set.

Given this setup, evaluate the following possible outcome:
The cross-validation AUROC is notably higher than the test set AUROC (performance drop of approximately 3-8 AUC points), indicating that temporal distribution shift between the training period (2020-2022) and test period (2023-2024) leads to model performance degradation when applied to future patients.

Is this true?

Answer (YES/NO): NO